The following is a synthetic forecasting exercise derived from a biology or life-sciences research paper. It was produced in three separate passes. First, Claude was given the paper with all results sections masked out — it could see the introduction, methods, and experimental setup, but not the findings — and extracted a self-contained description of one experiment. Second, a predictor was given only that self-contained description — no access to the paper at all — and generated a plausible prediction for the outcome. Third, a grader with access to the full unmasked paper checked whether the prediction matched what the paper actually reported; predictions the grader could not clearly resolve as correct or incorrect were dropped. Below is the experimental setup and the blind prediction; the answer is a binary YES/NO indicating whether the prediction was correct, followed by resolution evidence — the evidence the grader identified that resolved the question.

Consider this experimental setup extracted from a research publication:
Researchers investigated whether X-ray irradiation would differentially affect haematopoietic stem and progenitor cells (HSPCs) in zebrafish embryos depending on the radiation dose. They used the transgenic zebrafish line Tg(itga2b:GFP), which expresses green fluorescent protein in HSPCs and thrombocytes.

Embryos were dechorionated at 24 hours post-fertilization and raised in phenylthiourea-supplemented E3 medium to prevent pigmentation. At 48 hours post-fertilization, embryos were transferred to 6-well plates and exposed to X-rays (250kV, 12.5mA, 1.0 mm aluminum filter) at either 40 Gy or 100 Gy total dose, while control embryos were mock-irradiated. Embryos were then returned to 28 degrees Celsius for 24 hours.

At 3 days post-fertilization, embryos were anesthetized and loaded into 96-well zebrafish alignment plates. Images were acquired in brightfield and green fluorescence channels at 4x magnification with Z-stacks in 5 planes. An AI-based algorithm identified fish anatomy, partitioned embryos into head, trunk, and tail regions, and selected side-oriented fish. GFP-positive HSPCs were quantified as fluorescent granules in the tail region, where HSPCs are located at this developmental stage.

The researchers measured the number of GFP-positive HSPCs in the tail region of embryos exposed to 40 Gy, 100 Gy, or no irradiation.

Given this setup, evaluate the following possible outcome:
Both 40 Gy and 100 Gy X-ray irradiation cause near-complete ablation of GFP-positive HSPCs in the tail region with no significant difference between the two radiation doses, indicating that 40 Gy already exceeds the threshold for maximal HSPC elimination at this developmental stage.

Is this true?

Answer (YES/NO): NO